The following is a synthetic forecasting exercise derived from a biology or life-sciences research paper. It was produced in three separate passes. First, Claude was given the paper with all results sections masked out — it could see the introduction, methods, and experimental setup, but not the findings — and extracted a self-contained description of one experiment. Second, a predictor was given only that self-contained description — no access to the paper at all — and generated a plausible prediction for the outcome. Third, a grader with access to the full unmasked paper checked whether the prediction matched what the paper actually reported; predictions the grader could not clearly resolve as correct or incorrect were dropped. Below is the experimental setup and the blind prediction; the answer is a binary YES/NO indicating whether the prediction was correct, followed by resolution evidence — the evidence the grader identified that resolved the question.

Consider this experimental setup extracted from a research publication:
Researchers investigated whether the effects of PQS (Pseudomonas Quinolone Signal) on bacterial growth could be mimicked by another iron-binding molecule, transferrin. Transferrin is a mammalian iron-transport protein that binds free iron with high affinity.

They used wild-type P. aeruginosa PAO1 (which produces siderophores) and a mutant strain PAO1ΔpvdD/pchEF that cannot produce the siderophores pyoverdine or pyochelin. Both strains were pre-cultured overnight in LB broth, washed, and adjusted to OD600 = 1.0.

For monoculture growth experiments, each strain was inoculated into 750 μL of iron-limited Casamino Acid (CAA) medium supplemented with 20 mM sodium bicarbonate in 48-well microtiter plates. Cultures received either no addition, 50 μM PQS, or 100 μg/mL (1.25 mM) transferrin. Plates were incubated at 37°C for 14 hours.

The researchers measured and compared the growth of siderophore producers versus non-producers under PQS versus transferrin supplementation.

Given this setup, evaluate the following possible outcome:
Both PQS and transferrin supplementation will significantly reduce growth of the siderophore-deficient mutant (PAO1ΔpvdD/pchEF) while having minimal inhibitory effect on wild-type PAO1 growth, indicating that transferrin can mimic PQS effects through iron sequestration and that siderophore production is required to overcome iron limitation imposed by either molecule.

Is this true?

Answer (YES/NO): NO